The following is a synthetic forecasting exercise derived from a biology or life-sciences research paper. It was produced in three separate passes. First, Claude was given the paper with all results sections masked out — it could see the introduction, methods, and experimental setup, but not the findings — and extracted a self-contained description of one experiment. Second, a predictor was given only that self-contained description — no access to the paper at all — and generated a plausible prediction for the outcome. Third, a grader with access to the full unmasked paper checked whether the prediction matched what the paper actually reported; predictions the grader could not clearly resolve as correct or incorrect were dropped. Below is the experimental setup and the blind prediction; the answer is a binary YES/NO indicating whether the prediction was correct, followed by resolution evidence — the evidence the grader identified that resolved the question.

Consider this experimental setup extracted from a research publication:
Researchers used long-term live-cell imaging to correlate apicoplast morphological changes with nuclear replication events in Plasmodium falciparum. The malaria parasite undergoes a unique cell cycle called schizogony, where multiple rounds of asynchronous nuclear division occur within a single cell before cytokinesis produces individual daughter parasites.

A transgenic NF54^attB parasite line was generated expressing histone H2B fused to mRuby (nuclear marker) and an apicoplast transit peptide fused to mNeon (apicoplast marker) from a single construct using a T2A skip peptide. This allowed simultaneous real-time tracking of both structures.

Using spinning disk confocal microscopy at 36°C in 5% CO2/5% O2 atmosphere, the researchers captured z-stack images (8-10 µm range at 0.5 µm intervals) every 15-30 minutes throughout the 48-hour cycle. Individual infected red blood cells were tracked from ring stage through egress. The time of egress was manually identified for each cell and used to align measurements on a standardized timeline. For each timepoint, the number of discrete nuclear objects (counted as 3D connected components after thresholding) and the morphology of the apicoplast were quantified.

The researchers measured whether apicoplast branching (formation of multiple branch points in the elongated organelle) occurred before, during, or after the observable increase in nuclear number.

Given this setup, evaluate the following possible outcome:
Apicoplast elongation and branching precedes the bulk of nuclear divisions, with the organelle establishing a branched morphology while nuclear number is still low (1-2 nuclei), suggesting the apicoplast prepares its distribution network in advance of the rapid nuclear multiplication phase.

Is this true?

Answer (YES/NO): NO